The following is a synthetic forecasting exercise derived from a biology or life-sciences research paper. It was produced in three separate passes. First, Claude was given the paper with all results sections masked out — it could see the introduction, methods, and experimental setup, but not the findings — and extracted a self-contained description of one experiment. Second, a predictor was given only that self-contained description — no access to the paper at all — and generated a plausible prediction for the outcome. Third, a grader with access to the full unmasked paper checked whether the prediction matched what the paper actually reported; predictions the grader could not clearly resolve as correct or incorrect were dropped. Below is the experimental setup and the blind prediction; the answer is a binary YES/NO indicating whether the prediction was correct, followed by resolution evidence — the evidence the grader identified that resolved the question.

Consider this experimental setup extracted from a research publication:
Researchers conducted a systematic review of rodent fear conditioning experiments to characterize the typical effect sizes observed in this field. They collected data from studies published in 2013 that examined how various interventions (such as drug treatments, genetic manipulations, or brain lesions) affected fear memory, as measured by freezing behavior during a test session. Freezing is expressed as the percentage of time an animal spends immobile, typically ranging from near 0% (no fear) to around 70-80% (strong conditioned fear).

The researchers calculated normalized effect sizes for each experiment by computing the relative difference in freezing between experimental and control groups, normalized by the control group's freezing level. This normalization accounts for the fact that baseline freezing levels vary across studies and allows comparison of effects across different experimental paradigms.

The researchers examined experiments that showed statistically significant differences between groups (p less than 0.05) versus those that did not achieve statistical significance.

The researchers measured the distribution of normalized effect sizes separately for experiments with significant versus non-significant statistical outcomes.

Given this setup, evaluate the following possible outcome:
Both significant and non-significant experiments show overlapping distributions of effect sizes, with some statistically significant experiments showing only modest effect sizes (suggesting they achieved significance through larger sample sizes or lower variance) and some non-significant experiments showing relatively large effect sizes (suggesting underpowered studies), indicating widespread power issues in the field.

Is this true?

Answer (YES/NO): YES